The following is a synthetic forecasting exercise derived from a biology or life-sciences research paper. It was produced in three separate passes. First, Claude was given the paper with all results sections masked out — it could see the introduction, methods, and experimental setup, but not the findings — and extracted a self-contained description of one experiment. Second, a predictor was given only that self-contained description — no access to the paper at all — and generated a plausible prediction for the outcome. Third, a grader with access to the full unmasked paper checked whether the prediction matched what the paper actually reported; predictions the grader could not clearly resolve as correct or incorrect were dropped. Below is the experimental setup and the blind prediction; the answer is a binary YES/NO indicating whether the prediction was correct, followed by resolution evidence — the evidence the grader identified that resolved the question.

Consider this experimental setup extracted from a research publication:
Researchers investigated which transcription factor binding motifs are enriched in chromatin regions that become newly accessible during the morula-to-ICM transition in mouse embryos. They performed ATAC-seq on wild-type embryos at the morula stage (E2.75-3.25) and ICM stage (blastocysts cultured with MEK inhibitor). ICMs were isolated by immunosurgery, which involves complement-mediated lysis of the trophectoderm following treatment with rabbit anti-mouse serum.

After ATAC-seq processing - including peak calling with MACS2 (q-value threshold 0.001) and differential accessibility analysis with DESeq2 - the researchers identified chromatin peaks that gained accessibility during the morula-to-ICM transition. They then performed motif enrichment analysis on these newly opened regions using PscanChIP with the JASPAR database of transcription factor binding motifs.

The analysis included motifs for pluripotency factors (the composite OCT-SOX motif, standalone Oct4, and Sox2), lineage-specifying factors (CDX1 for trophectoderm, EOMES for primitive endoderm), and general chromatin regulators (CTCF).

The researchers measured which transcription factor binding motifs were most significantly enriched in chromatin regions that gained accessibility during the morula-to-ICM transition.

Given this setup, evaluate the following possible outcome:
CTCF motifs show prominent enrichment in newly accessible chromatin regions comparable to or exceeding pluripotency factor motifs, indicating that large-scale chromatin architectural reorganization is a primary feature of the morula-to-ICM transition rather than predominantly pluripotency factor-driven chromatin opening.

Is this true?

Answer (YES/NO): NO